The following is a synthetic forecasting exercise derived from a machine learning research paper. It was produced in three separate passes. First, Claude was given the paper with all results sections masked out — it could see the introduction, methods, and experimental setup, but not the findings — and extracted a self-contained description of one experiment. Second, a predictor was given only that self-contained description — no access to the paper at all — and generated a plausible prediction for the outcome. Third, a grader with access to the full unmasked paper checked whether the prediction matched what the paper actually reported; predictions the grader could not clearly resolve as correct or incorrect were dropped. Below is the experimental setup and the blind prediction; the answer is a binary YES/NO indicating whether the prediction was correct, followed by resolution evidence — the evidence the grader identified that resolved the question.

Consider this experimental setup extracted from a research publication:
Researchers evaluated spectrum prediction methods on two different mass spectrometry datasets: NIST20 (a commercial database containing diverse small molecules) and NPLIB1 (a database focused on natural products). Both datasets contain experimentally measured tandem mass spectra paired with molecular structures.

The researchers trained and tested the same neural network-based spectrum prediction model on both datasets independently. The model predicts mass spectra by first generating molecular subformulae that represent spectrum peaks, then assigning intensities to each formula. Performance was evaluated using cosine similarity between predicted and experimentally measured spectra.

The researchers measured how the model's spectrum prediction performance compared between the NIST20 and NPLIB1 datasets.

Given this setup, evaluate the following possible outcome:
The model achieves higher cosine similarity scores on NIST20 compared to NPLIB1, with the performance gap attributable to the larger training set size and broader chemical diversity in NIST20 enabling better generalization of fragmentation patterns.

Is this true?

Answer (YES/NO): NO